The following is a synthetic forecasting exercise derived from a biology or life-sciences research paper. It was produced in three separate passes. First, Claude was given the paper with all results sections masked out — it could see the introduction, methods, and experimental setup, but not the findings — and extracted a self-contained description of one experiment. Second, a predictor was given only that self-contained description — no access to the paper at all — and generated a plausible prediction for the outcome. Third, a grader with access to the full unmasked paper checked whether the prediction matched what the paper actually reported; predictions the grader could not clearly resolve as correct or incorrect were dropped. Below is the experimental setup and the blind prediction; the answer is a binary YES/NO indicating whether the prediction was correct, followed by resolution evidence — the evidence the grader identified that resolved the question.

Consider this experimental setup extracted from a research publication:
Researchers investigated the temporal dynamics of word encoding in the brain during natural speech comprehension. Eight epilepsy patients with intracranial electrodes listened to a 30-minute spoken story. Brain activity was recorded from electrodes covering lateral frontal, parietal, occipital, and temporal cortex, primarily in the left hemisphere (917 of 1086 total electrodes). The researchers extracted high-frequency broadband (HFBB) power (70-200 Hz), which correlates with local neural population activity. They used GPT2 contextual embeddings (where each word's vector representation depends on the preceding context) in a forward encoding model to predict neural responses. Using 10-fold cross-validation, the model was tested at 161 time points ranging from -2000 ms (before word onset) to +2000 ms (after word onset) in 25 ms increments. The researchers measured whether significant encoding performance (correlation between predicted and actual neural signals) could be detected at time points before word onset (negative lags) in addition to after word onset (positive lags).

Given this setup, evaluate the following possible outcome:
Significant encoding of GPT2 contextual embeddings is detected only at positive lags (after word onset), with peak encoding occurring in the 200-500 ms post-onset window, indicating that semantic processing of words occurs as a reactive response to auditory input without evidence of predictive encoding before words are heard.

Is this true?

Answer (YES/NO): NO